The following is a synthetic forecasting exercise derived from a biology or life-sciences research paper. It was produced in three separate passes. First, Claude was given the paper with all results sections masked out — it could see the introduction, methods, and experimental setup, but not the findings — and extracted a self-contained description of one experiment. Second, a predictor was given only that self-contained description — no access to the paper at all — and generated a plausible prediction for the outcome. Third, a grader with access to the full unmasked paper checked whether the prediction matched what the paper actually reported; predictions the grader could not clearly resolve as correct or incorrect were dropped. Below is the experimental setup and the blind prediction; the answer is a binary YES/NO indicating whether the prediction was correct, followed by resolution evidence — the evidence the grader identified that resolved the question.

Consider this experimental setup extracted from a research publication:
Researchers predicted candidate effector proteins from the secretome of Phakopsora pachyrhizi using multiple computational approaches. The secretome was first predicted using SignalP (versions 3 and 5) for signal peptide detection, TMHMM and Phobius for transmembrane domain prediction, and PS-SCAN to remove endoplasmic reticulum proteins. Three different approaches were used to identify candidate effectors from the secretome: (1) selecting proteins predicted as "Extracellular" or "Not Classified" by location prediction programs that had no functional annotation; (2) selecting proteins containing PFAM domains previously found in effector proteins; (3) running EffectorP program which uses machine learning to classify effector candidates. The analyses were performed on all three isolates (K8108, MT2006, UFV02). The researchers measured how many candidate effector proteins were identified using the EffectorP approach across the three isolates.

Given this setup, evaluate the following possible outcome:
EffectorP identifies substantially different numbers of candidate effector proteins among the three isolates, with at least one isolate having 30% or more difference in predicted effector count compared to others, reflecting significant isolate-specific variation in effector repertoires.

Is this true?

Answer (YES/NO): NO